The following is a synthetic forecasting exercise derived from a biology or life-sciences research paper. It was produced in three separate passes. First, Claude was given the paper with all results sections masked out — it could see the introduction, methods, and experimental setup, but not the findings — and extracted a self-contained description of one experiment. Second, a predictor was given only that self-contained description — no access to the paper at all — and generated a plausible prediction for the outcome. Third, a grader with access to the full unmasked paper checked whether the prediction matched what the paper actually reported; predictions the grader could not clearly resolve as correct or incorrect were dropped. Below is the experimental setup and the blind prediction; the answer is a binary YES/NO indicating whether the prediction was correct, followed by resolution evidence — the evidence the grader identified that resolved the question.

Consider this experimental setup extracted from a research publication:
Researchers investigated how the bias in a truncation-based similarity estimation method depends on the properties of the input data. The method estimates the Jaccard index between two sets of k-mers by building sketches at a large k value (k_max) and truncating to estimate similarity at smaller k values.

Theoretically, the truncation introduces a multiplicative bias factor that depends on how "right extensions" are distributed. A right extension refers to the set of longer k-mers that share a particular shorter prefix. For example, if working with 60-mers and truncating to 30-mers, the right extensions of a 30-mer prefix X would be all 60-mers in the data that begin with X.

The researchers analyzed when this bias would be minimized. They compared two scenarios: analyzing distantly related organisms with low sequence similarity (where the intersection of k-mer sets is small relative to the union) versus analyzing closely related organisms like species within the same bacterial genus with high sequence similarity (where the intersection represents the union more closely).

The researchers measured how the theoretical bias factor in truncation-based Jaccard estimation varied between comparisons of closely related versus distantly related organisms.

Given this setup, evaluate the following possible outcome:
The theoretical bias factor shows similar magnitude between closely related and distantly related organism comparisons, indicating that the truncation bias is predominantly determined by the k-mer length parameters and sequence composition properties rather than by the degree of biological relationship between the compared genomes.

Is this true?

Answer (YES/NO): NO